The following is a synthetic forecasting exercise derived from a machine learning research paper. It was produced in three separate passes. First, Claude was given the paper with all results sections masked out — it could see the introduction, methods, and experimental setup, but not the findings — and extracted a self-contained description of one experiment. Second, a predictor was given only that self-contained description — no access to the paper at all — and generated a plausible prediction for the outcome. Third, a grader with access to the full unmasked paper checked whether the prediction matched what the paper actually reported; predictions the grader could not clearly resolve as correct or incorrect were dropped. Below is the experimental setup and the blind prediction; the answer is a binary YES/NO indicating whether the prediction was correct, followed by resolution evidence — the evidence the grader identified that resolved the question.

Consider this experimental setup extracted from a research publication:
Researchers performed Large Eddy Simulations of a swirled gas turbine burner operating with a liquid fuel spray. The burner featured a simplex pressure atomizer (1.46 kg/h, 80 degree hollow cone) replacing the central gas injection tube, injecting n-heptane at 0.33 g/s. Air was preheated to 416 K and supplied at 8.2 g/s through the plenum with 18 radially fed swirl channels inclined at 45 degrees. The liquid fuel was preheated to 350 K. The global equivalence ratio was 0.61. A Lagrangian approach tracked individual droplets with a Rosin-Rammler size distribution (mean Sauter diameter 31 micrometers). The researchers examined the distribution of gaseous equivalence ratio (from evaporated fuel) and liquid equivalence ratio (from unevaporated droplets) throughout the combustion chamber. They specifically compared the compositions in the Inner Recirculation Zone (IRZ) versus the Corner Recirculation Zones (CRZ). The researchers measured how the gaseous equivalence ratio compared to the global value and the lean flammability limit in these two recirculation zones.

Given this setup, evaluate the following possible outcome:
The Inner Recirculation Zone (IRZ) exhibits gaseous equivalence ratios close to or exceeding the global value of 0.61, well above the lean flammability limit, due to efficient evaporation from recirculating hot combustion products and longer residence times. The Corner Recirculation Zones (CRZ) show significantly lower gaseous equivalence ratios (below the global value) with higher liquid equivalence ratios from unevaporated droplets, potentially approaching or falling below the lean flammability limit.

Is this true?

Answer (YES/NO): NO